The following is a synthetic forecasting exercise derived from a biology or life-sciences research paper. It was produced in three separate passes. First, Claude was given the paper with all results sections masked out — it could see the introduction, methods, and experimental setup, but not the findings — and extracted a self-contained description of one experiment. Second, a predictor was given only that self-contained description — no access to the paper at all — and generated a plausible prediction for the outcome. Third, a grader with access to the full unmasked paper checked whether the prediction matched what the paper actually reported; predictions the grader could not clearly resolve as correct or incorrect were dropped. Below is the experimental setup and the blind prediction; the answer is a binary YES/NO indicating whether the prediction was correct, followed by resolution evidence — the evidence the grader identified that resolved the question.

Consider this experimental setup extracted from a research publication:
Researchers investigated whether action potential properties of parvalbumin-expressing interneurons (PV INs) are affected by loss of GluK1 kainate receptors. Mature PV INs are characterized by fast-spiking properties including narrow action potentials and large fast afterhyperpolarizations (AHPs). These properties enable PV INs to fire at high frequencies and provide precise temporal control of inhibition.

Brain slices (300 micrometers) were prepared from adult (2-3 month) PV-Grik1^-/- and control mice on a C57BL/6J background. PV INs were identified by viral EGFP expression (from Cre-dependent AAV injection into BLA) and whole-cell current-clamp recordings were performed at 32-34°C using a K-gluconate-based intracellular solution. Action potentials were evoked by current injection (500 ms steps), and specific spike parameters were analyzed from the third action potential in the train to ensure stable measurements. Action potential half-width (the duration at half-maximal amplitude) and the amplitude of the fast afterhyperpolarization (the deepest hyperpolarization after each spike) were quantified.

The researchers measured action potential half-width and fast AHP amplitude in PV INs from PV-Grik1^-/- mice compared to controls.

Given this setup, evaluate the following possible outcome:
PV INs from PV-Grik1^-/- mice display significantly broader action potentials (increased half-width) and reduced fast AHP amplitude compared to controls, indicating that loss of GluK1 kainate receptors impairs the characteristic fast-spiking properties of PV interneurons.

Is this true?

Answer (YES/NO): YES